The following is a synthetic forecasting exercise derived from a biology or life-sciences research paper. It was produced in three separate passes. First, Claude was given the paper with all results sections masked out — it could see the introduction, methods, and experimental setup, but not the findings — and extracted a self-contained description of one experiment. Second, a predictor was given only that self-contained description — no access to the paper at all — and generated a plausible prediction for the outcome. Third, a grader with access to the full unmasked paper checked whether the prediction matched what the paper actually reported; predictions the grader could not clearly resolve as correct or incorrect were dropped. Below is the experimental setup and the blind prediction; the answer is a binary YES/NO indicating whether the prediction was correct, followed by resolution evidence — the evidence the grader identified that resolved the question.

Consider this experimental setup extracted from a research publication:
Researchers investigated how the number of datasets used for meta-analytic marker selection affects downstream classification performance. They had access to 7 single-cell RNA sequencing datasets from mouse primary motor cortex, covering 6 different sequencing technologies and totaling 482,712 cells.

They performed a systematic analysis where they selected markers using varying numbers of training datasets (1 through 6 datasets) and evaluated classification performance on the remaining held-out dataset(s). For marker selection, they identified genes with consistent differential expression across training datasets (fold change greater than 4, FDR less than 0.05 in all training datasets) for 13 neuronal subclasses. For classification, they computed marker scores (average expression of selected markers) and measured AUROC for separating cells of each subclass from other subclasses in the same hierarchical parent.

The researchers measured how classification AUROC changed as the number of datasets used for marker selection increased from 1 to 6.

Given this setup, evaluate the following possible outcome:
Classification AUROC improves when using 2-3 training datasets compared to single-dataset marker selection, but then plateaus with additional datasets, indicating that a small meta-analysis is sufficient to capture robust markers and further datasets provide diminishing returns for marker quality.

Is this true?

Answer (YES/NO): NO